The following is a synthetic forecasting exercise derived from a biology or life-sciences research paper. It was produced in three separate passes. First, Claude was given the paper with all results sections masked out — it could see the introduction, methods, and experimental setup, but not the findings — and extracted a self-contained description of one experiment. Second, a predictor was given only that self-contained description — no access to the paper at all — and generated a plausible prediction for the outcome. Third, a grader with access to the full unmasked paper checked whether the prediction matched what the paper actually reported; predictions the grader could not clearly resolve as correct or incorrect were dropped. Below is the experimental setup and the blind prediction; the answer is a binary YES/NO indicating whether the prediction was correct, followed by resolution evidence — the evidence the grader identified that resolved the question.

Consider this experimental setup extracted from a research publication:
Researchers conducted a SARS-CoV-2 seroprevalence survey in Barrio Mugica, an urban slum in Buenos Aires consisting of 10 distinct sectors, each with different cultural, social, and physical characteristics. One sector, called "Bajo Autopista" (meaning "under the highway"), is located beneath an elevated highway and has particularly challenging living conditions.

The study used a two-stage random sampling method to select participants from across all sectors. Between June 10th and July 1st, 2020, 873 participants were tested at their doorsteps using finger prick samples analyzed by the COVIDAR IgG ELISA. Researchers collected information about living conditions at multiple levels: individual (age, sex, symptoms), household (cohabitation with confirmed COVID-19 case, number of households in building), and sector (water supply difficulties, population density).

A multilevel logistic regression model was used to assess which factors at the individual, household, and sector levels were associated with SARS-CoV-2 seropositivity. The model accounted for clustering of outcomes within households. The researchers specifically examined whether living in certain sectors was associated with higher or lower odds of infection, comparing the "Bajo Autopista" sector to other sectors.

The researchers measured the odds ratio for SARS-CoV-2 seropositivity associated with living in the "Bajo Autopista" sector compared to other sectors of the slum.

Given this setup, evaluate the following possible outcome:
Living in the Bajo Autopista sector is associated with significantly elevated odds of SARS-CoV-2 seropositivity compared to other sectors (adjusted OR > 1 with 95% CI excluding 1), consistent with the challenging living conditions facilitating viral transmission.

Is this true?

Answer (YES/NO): YES